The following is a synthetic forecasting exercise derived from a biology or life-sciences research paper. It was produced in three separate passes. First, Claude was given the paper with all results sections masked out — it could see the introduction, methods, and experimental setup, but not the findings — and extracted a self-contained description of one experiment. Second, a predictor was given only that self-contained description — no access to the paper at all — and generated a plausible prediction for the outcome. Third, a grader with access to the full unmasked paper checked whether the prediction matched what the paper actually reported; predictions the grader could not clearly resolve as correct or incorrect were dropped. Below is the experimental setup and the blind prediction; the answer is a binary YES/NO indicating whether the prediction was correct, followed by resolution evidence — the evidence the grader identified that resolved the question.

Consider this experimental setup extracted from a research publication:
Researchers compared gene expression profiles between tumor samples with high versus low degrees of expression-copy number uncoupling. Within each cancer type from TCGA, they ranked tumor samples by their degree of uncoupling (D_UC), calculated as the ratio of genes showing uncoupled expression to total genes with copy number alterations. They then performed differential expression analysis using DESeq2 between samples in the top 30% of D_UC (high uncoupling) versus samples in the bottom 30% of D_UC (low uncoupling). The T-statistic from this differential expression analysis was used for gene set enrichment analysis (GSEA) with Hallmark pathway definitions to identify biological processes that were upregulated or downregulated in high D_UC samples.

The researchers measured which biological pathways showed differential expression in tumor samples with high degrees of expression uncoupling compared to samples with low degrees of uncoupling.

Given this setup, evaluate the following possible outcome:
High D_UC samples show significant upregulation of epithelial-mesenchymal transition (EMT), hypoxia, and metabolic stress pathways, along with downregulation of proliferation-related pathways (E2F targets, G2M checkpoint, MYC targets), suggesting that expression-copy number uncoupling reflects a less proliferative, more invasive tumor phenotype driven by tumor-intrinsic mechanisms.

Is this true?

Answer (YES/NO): NO